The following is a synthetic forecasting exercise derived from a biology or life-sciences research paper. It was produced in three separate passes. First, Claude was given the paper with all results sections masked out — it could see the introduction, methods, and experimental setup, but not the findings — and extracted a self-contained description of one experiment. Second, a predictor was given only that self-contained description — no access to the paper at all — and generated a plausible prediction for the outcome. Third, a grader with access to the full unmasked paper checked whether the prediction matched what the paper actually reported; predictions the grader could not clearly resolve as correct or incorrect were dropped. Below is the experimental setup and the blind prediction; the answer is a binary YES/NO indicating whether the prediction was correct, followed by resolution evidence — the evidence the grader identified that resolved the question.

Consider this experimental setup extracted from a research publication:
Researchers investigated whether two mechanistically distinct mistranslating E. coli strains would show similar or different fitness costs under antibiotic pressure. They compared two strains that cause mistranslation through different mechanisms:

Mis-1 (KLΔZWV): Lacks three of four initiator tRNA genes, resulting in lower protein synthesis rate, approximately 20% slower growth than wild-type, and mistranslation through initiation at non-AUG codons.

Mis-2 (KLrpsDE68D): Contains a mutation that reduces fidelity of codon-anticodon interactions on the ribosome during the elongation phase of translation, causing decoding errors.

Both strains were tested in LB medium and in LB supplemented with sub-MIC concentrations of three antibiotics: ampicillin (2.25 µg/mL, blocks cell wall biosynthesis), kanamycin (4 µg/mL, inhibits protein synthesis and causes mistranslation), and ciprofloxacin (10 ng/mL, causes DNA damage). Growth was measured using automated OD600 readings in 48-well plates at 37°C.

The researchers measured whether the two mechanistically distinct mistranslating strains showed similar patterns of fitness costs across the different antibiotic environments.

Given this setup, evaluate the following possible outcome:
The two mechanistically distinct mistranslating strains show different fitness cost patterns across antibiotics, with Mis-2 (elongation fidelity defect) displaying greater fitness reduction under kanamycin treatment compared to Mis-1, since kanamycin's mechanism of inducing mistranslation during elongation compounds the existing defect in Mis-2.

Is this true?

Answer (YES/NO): NO